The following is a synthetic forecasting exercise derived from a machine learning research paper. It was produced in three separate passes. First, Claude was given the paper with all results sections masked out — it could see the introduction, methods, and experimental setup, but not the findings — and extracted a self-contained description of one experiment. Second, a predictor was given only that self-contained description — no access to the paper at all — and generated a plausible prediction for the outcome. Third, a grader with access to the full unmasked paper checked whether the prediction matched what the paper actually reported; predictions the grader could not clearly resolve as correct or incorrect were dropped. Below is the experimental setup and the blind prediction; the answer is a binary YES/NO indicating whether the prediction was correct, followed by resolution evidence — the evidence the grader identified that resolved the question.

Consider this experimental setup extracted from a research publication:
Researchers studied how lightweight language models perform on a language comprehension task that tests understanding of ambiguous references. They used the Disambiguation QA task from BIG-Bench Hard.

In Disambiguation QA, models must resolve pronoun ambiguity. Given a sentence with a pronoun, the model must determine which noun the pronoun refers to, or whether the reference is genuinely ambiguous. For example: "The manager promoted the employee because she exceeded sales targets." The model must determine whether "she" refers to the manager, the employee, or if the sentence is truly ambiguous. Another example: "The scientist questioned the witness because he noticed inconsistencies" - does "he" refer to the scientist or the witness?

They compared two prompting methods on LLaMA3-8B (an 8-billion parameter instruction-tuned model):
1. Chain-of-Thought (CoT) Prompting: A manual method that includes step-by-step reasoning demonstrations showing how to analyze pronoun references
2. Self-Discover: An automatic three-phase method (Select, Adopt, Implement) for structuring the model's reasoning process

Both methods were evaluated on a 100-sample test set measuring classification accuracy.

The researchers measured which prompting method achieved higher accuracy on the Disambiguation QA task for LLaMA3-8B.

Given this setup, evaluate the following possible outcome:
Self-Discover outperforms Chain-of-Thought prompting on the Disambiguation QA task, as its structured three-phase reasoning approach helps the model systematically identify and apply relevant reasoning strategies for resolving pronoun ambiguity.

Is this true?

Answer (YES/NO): NO